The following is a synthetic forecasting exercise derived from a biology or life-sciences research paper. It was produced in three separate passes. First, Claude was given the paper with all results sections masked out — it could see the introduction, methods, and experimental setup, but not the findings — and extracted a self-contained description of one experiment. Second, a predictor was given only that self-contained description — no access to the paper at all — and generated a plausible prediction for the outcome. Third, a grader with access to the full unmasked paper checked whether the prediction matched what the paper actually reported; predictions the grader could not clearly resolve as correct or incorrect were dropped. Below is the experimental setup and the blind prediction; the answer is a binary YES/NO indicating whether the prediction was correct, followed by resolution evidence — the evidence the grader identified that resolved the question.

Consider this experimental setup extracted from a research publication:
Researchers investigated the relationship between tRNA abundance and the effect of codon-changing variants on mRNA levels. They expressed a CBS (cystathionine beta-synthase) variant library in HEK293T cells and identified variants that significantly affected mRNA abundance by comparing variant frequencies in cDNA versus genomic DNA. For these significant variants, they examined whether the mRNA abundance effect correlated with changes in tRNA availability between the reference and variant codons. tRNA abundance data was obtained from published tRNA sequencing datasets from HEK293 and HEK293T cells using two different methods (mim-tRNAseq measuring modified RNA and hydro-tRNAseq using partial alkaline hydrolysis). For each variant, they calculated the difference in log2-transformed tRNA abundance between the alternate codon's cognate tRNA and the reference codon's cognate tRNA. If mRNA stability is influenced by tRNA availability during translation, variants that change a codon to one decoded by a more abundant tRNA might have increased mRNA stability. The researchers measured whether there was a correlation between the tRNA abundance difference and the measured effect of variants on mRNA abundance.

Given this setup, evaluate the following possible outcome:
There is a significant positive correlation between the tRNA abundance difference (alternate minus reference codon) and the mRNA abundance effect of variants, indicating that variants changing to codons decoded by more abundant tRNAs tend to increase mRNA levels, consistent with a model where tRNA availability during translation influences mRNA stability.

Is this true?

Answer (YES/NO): YES